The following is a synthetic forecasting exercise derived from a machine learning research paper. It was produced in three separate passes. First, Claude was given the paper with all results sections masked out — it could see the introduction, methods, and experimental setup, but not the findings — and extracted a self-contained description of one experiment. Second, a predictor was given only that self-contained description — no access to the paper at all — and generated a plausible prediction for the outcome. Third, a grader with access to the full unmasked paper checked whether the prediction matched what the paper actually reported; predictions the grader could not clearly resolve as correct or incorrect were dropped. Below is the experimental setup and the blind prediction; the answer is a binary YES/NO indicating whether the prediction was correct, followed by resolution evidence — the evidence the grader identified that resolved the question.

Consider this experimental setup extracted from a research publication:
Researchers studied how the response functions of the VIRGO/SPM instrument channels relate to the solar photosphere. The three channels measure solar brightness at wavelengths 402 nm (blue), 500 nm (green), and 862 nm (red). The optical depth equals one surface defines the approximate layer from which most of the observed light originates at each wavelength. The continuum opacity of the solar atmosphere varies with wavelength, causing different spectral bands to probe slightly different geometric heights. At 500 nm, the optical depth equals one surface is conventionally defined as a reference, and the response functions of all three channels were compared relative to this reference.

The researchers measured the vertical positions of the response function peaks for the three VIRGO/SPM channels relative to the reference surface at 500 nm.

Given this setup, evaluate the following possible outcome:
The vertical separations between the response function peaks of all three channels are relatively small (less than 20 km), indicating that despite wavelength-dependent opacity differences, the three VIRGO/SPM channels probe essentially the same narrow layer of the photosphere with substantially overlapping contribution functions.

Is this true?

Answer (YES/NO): NO